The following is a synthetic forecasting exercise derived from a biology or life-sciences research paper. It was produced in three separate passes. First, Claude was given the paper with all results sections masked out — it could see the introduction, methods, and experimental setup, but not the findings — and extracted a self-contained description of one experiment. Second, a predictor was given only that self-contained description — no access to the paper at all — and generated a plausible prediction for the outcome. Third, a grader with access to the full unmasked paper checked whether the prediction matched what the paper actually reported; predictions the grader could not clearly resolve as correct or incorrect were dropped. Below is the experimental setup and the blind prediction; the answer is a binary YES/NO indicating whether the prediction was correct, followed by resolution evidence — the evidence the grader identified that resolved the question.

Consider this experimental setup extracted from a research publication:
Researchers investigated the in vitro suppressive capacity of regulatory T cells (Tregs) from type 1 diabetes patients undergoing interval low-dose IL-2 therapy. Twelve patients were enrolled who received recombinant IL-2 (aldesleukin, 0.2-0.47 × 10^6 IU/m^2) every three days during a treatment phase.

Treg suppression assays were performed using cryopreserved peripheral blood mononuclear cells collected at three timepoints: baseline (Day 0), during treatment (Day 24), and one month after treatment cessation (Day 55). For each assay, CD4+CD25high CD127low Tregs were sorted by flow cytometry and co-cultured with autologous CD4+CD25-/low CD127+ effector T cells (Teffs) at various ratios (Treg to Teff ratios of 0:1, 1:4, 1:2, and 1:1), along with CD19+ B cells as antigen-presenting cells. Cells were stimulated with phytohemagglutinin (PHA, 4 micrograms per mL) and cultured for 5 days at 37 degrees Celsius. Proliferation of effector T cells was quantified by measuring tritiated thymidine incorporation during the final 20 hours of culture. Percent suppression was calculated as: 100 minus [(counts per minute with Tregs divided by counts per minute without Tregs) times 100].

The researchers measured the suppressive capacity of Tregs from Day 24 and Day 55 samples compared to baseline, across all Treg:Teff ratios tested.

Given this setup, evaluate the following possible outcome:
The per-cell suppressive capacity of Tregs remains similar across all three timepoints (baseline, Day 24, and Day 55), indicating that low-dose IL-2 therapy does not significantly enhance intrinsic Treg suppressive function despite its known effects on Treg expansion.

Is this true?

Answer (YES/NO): YES